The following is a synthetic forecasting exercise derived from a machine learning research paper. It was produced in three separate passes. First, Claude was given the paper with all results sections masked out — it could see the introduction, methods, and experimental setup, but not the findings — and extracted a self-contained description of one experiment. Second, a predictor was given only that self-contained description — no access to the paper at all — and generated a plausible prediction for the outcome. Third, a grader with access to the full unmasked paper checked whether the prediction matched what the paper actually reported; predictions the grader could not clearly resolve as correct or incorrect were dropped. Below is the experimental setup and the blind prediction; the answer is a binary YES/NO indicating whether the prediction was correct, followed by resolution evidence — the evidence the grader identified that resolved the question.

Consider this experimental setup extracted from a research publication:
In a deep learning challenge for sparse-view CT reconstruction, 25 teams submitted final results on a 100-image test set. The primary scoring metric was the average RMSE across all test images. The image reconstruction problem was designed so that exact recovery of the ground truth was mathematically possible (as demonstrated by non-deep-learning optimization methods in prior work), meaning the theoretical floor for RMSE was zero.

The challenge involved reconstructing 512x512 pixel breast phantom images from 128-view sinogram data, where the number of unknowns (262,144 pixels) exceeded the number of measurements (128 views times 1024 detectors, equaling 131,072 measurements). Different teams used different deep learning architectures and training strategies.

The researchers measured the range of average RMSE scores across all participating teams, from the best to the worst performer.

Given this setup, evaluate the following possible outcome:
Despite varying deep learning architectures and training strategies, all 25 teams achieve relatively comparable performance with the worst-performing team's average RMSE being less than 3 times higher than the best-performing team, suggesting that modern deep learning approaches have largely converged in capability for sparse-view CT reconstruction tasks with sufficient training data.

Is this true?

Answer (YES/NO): NO